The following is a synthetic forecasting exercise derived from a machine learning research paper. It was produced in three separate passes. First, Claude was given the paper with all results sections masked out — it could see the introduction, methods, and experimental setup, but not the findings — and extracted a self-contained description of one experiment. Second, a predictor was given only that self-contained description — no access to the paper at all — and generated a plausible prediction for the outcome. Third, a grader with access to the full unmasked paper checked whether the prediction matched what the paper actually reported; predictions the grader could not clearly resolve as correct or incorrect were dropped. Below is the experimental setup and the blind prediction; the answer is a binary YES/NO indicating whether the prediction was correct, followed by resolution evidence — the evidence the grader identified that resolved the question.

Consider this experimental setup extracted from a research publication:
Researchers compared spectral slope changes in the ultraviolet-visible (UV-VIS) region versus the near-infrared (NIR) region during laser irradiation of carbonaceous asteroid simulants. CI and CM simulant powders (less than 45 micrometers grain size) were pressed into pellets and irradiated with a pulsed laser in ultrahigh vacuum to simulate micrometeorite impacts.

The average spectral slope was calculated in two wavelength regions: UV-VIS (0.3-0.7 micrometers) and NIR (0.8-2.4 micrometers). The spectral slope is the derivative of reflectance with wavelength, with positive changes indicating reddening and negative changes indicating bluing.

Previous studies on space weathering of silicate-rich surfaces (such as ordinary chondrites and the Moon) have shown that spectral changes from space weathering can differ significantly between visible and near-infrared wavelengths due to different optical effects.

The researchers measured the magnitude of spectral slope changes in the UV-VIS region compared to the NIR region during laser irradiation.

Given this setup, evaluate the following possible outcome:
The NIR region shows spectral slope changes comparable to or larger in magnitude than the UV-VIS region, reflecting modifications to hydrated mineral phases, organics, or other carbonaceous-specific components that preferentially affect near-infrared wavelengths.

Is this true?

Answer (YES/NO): NO